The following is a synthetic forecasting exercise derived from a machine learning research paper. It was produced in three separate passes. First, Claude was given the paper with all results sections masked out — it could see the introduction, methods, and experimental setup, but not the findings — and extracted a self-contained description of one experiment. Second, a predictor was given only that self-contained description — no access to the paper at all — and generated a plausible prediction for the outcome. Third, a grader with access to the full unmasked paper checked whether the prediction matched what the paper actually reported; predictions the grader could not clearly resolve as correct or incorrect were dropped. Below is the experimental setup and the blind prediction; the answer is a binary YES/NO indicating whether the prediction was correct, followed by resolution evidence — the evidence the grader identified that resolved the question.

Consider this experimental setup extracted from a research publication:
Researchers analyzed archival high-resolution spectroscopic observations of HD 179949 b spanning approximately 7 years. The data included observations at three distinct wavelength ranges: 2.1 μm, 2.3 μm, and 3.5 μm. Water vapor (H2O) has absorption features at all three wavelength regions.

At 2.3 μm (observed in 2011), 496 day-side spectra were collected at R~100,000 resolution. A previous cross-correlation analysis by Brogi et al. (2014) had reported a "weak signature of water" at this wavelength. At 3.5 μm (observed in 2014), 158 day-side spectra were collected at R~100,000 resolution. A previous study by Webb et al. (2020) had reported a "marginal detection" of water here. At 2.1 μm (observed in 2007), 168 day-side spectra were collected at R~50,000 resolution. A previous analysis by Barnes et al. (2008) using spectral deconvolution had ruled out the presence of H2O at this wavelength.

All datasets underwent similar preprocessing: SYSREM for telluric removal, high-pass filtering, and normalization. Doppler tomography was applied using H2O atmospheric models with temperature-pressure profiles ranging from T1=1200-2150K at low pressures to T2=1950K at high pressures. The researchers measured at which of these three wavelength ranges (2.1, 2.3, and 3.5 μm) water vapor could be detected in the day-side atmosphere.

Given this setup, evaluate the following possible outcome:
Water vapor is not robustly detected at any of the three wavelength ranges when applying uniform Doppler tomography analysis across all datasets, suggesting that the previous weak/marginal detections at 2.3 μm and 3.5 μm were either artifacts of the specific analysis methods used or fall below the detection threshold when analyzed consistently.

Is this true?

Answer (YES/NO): NO